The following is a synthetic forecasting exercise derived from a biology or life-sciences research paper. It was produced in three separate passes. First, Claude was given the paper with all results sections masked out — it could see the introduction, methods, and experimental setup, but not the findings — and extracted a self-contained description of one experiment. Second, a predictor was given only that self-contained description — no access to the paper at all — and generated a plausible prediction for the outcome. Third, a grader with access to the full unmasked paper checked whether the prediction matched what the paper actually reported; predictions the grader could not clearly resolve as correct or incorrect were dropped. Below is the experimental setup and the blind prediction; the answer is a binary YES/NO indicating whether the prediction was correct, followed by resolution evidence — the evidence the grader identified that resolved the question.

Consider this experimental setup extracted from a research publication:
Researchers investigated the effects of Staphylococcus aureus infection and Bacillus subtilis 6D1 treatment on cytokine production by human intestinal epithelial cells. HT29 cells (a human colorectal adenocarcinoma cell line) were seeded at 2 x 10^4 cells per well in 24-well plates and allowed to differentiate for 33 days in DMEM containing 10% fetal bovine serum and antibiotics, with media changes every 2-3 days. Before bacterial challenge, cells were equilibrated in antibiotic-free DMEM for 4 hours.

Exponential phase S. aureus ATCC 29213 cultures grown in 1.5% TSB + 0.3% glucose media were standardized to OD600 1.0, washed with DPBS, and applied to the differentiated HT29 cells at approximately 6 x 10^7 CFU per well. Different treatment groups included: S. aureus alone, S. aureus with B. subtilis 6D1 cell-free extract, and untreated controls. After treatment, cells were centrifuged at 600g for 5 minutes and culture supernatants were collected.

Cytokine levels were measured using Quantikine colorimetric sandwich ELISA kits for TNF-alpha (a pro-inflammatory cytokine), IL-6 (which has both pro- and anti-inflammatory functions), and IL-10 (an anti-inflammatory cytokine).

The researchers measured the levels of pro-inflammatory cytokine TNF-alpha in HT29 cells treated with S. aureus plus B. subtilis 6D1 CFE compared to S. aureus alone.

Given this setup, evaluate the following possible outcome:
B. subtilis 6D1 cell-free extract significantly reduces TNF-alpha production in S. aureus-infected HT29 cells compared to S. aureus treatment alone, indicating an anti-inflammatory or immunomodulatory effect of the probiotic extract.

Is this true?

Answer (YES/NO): YES